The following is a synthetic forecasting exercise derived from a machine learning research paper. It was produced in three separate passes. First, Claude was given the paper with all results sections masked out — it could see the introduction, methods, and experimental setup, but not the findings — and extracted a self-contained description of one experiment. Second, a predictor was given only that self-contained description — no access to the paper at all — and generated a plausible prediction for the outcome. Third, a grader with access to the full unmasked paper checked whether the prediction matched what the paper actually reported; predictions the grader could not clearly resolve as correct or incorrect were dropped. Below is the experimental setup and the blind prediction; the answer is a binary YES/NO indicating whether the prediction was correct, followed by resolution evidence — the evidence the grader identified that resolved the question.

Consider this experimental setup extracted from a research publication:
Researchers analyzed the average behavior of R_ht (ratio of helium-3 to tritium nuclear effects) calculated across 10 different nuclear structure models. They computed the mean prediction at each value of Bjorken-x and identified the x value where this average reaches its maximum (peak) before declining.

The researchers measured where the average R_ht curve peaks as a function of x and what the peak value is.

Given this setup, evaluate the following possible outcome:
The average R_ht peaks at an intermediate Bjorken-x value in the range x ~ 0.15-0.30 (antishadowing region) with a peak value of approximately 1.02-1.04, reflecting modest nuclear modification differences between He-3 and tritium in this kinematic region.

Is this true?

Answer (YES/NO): NO